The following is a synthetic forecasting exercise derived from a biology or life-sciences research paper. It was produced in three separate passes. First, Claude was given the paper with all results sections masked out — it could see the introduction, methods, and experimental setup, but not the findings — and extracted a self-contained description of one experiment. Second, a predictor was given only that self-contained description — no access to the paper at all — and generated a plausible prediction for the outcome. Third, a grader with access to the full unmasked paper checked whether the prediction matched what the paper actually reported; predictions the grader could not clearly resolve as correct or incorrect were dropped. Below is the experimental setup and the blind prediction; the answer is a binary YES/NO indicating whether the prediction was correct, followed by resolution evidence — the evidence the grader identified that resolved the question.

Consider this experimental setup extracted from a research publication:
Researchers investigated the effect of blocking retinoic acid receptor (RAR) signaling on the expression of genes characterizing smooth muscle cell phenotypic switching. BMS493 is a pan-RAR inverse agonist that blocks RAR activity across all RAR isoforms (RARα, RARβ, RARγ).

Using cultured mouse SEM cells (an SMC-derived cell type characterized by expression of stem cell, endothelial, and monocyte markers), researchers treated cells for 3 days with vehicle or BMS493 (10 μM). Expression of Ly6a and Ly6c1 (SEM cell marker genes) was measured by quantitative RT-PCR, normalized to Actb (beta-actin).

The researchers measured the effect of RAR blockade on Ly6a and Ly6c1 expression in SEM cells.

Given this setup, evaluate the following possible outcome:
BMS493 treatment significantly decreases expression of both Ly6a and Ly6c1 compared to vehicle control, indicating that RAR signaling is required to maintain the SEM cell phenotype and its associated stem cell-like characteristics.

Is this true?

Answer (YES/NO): NO